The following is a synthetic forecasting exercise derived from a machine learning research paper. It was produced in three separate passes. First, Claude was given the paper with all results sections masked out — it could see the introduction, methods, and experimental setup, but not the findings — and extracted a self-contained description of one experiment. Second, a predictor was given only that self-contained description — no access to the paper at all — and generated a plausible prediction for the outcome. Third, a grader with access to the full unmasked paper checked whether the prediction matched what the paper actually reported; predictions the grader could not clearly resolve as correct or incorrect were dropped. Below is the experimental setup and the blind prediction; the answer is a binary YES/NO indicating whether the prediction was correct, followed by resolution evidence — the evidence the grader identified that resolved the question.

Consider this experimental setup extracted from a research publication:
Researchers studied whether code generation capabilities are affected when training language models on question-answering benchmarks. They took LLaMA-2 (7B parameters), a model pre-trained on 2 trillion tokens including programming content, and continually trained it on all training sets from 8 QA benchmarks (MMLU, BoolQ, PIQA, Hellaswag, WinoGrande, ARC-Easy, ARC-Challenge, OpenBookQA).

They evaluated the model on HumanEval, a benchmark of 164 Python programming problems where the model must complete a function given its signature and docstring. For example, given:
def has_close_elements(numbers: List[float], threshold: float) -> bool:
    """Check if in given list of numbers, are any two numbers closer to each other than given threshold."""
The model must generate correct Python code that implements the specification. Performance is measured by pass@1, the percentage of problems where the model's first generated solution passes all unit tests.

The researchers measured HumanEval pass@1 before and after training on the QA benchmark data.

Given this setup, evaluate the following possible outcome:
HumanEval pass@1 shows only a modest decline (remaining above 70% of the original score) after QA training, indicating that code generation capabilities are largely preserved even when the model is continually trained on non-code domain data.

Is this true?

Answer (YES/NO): NO